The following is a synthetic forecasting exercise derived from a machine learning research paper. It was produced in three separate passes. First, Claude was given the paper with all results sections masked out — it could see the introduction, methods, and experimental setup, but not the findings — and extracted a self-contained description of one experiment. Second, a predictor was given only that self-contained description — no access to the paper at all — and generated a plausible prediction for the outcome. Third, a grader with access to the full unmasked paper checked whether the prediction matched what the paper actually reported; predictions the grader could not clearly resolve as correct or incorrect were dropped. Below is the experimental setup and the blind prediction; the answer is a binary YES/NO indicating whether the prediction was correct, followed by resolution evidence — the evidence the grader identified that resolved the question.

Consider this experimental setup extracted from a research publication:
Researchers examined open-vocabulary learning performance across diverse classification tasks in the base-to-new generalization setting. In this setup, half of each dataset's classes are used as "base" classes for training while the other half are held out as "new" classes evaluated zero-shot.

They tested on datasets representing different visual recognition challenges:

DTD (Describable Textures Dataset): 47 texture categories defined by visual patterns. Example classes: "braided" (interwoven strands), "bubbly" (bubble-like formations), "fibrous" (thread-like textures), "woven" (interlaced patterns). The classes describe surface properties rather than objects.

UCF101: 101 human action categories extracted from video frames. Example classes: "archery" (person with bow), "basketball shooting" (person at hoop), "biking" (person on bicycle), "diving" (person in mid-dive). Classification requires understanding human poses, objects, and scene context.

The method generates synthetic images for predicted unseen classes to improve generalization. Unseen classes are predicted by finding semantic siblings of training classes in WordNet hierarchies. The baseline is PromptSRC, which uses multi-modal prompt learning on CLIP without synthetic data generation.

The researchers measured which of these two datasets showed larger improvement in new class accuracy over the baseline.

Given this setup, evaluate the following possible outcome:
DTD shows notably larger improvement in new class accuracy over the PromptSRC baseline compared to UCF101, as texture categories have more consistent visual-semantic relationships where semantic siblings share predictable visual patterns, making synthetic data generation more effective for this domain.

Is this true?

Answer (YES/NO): YES